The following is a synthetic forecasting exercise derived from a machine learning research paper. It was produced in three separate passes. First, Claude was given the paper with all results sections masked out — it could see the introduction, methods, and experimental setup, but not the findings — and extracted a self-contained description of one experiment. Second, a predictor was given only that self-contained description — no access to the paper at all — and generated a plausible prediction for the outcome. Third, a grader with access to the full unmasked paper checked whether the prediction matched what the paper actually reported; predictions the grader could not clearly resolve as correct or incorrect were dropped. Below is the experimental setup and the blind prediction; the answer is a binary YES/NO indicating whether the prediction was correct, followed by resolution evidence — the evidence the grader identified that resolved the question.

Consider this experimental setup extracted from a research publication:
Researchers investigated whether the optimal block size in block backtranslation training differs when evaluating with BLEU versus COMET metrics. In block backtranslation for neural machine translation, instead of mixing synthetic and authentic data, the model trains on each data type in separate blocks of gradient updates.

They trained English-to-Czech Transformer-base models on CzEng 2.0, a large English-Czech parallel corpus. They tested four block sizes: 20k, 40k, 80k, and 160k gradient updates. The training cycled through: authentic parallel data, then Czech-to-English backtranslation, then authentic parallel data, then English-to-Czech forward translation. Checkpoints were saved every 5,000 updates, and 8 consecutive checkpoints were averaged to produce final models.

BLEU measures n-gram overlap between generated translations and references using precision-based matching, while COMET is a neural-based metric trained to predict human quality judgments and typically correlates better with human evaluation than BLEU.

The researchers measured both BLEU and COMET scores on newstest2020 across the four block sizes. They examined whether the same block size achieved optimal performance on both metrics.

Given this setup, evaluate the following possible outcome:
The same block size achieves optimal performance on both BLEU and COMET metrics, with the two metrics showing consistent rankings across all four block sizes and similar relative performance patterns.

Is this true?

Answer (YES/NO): YES